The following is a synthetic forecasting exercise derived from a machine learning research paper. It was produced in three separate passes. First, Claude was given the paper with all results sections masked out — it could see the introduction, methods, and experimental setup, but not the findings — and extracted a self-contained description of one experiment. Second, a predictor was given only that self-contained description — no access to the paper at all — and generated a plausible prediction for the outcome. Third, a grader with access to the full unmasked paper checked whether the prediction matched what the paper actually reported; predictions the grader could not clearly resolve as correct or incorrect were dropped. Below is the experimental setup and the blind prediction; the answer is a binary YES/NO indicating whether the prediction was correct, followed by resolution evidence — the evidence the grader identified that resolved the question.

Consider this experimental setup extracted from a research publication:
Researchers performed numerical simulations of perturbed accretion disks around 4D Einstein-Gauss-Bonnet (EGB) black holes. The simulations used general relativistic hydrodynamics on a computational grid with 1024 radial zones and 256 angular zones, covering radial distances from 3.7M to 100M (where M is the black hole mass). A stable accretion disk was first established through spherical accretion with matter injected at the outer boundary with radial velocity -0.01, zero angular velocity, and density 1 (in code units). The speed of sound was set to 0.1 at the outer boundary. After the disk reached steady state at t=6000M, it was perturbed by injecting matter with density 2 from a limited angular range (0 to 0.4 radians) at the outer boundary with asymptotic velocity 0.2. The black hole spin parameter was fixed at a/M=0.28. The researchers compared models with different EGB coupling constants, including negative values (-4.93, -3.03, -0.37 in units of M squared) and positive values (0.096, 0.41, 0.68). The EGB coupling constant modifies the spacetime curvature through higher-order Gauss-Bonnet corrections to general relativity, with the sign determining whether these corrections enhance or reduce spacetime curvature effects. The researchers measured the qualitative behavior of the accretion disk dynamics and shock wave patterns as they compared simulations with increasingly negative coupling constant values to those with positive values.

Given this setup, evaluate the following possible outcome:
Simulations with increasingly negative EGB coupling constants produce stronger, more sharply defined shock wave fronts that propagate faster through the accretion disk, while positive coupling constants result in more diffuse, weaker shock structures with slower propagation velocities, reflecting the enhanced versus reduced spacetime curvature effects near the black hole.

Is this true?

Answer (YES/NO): NO